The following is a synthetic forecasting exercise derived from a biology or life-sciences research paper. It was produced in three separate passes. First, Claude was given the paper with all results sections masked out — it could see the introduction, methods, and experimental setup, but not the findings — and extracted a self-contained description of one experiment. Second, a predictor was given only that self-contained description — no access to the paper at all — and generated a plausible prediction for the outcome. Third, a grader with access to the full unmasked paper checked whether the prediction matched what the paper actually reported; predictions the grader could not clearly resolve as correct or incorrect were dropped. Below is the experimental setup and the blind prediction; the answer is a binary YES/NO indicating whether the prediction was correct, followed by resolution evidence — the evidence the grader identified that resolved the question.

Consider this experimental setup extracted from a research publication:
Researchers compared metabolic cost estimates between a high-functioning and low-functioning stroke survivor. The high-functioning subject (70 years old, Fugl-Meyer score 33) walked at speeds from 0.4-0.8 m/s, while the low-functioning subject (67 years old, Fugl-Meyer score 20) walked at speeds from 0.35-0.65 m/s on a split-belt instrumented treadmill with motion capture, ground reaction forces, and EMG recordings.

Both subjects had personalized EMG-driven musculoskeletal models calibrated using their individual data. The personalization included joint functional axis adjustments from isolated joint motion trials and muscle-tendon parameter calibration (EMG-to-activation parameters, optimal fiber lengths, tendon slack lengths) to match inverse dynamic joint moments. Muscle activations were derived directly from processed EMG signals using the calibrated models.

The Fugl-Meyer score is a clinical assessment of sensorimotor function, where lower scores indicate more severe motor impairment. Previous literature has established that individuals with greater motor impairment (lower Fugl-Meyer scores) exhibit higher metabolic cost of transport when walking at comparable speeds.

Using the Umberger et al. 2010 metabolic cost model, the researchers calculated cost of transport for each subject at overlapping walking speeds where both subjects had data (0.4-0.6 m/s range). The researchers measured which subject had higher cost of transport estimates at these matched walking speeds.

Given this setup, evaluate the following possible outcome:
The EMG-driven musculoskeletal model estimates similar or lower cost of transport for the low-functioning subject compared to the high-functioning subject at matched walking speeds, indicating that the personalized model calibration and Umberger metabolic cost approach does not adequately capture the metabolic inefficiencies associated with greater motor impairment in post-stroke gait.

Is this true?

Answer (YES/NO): NO